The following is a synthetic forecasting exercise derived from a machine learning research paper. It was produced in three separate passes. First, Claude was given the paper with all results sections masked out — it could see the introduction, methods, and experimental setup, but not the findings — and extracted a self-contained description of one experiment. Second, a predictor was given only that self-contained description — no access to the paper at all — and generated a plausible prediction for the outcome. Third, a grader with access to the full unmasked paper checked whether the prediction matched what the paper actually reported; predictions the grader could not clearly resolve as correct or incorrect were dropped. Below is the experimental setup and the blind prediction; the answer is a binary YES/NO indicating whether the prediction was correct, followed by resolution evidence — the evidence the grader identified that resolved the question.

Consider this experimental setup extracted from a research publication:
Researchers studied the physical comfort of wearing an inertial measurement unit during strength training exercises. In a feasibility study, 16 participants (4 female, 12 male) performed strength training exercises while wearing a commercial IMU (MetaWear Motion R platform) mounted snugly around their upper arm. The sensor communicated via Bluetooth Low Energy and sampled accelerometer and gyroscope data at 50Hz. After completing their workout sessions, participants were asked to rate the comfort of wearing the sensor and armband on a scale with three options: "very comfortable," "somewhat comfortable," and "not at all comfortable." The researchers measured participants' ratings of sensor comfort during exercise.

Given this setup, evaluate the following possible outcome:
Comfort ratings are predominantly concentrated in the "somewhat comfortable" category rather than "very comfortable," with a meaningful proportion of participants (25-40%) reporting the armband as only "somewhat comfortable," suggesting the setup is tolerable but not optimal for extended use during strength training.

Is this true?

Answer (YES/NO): NO